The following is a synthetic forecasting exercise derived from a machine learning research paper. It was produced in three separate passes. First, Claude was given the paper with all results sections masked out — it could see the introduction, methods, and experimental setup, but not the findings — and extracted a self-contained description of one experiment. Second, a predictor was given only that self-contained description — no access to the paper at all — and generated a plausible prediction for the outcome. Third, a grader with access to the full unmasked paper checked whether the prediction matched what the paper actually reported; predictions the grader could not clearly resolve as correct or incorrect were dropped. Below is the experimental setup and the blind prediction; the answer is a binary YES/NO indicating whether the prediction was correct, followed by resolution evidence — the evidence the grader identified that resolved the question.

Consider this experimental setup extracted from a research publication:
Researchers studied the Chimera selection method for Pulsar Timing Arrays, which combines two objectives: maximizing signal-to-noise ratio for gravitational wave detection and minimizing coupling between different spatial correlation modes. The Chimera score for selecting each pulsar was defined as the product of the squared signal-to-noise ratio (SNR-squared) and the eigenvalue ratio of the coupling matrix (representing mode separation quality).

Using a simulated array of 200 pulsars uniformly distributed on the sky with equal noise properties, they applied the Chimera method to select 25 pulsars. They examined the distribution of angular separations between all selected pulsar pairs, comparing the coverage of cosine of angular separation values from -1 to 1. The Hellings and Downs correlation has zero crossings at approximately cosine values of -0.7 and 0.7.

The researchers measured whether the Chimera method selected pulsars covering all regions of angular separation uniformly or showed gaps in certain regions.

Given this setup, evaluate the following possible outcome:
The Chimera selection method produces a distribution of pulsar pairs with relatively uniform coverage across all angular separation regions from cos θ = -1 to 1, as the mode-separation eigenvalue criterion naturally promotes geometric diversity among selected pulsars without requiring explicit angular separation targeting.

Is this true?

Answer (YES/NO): NO